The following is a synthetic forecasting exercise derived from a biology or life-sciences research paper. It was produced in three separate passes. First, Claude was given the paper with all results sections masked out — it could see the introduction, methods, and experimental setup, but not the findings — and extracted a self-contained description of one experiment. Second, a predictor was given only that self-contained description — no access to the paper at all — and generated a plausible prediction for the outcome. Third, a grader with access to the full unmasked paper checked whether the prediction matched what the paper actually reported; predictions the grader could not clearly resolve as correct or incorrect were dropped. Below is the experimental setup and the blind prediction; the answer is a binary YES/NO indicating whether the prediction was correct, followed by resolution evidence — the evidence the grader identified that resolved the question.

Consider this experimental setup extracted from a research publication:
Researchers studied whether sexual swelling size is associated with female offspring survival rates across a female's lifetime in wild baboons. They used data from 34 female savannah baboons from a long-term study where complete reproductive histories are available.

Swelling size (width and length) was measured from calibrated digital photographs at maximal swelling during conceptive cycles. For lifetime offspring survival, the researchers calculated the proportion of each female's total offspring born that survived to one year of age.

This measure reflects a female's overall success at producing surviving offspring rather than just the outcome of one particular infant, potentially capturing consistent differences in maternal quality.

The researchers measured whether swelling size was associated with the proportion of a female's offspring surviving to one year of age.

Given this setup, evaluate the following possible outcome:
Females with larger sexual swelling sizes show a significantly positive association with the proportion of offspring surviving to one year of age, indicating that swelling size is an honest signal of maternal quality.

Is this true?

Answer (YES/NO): NO